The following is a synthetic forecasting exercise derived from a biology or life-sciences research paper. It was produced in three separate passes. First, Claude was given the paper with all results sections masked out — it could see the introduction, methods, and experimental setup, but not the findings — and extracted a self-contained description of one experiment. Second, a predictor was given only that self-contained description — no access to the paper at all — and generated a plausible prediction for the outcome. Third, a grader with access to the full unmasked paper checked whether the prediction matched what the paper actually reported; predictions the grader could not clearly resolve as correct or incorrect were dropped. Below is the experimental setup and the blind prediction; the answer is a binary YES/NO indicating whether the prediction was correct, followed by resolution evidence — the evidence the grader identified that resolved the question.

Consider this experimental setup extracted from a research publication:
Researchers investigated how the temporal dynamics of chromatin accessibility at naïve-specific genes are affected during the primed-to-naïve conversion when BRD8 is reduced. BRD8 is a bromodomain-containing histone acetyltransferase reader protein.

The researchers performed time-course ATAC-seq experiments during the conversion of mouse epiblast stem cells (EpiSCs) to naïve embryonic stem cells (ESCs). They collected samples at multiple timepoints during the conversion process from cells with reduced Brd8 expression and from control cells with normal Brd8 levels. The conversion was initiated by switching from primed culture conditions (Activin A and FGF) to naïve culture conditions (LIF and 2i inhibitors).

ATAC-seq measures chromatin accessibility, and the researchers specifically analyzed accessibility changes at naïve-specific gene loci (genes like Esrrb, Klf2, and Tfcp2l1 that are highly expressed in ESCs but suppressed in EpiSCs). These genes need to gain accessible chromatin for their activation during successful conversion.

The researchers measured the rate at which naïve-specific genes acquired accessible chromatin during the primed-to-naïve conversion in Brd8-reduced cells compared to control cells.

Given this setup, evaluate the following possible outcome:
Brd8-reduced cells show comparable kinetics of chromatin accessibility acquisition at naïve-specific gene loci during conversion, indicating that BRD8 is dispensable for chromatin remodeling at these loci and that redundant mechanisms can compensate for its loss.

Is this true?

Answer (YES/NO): NO